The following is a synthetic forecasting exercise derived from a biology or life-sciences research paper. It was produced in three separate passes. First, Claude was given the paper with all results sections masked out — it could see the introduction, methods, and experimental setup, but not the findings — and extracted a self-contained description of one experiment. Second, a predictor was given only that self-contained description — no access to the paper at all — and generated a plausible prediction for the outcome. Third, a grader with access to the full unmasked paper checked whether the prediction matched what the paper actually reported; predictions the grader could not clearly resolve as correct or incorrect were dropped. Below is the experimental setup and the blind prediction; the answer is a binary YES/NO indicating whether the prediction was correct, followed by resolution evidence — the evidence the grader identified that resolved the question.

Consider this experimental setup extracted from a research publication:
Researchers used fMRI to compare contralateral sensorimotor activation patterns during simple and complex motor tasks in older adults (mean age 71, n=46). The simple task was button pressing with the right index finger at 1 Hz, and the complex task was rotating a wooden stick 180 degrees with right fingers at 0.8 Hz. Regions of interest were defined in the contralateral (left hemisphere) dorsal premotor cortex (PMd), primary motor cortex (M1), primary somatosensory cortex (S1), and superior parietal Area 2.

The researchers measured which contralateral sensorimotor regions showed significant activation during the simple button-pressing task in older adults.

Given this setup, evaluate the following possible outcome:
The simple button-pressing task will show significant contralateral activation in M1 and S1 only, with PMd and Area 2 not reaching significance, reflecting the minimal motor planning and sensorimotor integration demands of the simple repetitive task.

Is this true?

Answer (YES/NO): NO